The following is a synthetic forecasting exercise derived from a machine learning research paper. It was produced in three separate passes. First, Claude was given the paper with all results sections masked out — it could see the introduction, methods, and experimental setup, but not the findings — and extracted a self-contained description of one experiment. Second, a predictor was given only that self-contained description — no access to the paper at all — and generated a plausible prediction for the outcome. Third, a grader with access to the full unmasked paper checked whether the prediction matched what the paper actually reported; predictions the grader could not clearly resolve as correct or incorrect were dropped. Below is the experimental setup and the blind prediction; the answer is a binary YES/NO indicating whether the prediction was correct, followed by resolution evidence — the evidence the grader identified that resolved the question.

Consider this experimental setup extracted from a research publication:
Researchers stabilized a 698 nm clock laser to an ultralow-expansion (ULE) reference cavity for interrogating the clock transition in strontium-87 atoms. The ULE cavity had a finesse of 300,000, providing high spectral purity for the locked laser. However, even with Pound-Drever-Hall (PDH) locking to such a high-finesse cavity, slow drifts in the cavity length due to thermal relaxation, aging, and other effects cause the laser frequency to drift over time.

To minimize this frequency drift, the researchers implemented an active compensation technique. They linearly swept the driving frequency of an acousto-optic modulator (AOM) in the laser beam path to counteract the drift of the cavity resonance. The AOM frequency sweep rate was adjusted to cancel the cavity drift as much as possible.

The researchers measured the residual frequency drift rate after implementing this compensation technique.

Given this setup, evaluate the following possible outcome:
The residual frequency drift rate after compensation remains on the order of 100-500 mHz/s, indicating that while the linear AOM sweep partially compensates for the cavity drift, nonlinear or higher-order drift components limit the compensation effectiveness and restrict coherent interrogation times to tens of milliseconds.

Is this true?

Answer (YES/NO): NO